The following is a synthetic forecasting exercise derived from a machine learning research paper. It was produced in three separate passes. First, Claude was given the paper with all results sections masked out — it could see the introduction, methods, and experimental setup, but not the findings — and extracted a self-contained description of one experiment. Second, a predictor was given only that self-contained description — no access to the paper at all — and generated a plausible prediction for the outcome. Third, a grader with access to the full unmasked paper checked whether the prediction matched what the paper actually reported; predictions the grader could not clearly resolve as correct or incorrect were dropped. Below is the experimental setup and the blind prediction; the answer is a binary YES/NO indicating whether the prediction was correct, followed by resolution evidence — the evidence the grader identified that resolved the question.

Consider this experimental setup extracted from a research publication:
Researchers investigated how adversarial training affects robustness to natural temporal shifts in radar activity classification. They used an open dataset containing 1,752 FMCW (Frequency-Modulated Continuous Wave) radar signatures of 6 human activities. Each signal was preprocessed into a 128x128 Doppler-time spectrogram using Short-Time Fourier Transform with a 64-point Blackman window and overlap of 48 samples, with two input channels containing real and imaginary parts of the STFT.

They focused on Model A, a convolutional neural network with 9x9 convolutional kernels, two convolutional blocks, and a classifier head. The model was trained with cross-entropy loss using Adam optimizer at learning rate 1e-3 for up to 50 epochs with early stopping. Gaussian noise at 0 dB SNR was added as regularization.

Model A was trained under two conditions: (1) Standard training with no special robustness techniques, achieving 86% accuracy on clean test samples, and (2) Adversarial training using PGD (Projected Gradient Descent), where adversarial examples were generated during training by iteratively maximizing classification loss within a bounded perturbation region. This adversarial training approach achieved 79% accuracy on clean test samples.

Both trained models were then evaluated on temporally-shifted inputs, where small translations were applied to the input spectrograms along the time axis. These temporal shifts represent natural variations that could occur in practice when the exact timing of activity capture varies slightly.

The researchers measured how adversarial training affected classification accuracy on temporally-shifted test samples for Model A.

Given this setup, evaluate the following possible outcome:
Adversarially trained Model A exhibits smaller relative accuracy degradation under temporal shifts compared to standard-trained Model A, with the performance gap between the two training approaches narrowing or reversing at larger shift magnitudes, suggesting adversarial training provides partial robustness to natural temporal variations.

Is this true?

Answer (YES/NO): NO